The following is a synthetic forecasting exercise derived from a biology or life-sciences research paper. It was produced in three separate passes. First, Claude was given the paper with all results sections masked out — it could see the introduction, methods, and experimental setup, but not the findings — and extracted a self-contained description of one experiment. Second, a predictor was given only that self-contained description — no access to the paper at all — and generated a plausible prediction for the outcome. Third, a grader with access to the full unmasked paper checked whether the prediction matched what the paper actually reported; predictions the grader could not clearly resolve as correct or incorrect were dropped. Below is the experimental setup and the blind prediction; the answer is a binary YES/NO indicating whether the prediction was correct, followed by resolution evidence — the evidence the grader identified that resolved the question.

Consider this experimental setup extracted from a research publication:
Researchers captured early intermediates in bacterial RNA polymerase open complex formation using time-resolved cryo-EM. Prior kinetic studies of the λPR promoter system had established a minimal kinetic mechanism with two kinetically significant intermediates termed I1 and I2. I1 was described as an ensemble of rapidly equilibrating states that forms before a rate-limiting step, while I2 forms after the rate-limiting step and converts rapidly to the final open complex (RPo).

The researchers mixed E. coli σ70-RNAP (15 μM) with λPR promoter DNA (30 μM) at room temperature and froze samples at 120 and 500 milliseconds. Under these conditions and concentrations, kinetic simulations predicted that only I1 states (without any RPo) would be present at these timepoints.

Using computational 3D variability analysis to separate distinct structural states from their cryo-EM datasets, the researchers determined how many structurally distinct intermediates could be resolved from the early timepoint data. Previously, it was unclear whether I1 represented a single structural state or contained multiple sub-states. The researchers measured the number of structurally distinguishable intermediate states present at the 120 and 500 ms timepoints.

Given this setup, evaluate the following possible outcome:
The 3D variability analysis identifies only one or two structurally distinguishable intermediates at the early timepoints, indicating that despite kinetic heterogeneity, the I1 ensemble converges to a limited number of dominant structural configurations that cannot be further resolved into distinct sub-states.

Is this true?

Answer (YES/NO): NO